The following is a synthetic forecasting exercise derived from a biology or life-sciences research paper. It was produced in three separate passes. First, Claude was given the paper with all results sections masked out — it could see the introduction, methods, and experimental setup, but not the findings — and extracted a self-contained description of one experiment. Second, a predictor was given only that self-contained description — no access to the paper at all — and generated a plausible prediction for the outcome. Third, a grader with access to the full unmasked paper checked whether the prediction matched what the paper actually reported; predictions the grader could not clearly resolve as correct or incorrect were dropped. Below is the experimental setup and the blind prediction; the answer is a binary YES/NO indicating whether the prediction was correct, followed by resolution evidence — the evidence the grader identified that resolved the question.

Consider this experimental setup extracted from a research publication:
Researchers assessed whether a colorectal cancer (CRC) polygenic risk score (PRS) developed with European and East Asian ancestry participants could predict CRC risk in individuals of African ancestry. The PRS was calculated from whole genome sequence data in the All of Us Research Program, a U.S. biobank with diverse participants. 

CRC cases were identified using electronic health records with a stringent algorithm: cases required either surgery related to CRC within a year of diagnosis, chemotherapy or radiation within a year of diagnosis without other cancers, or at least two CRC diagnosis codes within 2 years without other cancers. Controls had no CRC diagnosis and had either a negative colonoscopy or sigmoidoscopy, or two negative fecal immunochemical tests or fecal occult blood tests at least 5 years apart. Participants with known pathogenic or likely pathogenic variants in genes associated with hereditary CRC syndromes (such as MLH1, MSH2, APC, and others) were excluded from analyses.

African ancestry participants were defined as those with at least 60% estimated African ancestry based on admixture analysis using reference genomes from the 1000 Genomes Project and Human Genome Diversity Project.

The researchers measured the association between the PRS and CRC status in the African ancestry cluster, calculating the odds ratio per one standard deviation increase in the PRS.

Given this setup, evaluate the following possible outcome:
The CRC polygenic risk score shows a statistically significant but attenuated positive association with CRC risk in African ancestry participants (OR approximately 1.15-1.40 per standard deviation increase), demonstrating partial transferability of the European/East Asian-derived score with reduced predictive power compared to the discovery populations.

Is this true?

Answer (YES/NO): NO